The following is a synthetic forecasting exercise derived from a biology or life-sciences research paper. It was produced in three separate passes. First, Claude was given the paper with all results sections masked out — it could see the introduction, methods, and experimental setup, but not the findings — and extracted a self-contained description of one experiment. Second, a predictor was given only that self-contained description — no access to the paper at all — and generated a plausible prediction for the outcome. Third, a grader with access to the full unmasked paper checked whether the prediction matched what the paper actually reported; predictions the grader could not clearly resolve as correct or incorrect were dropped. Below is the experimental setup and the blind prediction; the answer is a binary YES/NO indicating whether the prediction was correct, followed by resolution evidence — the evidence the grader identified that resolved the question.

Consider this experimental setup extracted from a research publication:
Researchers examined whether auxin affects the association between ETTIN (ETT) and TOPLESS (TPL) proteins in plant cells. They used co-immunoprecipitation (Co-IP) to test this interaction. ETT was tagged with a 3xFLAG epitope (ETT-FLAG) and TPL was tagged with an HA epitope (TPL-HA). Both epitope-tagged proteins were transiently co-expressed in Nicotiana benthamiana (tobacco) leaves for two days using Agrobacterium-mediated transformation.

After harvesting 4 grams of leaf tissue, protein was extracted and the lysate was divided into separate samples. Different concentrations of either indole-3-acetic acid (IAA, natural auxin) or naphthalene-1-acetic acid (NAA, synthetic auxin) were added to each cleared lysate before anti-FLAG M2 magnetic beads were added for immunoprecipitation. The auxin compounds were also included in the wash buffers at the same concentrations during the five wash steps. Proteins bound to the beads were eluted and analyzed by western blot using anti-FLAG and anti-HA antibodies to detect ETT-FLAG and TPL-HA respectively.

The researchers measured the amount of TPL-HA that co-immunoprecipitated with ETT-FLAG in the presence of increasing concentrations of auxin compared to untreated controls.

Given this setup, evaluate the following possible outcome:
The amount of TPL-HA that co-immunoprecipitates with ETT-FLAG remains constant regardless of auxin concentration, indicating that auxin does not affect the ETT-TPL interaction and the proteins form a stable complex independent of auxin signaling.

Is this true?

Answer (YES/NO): NO